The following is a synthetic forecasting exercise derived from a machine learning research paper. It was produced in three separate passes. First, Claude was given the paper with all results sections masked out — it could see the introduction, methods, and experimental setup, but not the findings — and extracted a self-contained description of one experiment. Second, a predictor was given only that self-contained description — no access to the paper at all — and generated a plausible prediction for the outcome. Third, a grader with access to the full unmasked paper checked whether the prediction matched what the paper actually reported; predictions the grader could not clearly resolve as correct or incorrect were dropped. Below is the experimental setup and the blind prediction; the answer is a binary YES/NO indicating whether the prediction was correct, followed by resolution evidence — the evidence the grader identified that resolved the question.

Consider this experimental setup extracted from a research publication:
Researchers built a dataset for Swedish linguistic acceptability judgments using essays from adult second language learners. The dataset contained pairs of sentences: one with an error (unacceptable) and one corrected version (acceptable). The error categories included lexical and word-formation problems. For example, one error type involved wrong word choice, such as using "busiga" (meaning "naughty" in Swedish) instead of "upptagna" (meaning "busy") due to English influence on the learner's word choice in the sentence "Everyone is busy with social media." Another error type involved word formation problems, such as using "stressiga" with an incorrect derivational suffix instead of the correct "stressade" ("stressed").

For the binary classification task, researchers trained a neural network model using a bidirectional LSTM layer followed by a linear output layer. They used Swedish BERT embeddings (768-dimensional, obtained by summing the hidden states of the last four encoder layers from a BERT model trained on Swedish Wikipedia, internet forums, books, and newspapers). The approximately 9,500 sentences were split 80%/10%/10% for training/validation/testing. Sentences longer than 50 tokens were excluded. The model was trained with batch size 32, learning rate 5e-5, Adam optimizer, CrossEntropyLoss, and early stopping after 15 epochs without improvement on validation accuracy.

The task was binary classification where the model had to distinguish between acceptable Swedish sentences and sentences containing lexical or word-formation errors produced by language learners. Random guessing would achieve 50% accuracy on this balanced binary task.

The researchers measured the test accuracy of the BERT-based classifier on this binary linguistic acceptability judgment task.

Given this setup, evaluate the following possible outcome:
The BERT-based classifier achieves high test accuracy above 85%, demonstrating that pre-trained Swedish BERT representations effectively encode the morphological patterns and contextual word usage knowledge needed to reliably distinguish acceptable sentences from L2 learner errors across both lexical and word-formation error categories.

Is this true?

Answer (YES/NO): NO